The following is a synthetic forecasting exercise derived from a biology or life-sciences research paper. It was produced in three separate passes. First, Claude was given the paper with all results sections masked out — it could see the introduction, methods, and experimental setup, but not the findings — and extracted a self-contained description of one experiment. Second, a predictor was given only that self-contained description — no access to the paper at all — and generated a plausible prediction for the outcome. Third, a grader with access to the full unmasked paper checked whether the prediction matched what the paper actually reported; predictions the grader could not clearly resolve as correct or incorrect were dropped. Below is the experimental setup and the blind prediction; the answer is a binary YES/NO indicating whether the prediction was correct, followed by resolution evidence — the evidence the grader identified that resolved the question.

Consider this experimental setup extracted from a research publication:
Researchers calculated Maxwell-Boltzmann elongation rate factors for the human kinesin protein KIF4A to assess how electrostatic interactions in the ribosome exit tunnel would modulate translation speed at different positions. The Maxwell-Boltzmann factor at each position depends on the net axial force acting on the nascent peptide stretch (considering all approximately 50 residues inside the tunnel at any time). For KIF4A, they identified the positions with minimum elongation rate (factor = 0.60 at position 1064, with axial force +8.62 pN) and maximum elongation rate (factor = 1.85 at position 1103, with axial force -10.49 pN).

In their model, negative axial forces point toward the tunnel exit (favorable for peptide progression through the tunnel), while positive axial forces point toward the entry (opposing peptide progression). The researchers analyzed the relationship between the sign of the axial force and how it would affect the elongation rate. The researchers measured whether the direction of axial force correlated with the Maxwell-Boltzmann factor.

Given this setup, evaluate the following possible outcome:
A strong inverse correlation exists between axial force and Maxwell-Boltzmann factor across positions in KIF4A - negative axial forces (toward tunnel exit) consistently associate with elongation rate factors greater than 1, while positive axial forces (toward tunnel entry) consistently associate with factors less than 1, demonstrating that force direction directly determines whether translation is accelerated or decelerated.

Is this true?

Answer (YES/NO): YES